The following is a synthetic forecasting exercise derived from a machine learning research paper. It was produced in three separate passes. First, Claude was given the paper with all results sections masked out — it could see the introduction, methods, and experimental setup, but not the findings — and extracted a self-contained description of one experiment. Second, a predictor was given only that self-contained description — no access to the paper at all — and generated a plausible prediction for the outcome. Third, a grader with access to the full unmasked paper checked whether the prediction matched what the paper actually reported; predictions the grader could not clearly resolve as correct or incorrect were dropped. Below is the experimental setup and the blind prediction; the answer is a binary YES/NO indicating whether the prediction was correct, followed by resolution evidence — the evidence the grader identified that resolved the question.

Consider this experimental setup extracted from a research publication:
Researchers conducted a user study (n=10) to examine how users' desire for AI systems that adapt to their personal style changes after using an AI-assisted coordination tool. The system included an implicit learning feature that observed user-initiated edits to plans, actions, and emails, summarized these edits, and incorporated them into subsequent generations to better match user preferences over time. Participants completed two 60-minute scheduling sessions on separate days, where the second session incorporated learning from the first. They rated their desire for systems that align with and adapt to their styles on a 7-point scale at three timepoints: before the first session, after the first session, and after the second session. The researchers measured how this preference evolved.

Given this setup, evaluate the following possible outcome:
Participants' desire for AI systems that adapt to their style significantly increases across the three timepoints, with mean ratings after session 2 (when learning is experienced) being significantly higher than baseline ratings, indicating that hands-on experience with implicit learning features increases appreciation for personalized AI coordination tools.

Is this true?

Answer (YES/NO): YES